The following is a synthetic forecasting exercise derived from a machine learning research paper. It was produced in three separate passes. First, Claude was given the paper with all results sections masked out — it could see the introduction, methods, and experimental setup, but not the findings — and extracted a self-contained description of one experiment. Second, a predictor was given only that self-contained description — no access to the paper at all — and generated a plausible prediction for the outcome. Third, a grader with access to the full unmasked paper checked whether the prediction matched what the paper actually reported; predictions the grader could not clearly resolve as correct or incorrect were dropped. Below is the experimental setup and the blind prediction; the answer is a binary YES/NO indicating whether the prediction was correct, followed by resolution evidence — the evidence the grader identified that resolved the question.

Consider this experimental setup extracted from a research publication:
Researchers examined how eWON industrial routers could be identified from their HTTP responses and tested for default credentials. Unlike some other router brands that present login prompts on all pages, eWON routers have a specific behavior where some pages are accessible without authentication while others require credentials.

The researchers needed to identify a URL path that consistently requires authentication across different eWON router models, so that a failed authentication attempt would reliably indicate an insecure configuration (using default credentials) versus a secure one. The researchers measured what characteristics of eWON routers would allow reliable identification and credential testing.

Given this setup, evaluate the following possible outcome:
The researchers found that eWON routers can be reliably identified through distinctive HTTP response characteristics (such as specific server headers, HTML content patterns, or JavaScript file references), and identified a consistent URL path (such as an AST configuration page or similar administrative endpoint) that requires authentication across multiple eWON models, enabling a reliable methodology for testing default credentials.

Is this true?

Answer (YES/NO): YES